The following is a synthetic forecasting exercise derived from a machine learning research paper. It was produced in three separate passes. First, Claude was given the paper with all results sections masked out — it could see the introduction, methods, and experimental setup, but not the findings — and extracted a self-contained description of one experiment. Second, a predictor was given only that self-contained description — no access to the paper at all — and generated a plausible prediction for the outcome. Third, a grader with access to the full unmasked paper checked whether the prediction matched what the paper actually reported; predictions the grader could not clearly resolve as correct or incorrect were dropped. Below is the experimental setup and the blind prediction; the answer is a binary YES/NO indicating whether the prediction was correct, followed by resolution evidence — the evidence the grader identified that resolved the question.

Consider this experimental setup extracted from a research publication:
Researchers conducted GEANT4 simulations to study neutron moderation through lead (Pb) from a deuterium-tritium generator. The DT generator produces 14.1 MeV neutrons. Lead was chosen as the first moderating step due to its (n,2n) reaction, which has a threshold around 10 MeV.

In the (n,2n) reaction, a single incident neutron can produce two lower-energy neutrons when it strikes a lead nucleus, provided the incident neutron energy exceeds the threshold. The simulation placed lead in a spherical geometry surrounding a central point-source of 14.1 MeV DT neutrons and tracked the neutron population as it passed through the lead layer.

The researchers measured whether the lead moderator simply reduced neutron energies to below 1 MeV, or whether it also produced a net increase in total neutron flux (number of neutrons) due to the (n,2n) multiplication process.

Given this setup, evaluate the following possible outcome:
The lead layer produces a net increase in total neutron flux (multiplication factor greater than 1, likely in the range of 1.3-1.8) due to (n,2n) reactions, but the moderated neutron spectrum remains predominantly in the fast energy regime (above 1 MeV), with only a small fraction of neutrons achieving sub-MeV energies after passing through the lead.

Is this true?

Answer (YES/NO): NO